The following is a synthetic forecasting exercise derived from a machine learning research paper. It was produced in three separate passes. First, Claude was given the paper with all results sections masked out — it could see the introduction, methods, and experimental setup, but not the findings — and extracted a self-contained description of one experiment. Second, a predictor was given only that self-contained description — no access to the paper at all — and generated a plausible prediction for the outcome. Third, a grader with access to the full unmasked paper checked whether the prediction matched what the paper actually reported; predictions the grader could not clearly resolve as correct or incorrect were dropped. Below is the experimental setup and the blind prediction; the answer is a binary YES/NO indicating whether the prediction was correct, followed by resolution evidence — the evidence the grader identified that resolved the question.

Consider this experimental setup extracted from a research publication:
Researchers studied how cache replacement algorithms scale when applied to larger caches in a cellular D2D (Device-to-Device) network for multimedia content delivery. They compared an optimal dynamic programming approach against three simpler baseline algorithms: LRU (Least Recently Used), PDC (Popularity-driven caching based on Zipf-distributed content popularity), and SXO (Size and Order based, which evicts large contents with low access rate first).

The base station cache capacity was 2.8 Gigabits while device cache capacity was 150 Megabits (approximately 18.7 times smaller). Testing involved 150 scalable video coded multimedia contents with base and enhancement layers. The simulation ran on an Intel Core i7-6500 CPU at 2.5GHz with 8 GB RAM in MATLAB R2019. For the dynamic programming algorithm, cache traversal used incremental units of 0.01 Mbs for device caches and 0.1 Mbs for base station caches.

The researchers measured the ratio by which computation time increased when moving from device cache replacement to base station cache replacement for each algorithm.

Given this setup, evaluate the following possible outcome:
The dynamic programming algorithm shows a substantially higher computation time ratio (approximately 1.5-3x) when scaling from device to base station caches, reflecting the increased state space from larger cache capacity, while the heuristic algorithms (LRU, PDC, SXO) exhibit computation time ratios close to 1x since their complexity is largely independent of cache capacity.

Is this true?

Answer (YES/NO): NO